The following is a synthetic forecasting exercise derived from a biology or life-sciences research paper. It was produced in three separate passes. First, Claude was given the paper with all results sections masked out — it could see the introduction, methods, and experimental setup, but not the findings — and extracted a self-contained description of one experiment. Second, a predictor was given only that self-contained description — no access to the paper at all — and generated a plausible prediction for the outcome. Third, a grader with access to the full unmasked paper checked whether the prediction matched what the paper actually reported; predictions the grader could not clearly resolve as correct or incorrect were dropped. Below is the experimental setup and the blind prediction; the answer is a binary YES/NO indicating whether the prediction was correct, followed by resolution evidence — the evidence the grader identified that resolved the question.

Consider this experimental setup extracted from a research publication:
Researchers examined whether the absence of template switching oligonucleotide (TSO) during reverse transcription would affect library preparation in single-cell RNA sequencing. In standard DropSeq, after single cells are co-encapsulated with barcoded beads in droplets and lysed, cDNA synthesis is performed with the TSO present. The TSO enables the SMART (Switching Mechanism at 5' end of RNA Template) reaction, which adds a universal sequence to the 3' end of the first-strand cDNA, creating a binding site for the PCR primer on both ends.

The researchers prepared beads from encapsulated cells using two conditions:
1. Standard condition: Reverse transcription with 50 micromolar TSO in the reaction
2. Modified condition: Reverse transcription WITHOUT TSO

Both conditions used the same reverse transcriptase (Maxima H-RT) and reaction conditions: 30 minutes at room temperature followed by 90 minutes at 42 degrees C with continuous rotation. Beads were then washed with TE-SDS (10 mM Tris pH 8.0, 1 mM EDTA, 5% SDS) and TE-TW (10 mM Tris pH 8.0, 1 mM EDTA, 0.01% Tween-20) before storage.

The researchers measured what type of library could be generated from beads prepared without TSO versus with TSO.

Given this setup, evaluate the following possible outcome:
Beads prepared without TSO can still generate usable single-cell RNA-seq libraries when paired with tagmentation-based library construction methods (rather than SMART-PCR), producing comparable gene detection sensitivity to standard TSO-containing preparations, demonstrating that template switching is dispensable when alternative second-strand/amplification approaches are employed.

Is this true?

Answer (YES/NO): NO